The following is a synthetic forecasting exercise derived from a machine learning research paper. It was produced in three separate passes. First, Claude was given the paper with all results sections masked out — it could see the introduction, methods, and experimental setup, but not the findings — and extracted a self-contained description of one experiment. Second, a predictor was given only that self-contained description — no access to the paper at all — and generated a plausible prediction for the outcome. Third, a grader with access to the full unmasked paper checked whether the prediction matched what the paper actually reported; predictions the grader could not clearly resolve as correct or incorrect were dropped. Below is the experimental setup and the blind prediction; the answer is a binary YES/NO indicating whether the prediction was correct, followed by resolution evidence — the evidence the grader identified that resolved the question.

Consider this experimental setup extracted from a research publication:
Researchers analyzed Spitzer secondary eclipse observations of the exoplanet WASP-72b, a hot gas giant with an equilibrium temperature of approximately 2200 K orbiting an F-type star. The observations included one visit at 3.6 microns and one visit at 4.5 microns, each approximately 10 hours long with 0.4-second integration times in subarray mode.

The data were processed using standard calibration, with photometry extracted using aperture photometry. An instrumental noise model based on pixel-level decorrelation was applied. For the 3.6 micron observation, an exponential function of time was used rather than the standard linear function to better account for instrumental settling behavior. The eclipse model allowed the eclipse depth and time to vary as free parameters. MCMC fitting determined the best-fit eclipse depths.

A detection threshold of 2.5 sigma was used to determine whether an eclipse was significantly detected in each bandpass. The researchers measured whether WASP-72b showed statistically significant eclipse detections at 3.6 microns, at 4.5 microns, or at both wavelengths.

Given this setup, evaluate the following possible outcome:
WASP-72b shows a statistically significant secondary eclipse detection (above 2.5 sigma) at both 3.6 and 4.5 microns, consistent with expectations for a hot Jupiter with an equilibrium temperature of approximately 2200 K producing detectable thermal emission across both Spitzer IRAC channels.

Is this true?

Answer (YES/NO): NO